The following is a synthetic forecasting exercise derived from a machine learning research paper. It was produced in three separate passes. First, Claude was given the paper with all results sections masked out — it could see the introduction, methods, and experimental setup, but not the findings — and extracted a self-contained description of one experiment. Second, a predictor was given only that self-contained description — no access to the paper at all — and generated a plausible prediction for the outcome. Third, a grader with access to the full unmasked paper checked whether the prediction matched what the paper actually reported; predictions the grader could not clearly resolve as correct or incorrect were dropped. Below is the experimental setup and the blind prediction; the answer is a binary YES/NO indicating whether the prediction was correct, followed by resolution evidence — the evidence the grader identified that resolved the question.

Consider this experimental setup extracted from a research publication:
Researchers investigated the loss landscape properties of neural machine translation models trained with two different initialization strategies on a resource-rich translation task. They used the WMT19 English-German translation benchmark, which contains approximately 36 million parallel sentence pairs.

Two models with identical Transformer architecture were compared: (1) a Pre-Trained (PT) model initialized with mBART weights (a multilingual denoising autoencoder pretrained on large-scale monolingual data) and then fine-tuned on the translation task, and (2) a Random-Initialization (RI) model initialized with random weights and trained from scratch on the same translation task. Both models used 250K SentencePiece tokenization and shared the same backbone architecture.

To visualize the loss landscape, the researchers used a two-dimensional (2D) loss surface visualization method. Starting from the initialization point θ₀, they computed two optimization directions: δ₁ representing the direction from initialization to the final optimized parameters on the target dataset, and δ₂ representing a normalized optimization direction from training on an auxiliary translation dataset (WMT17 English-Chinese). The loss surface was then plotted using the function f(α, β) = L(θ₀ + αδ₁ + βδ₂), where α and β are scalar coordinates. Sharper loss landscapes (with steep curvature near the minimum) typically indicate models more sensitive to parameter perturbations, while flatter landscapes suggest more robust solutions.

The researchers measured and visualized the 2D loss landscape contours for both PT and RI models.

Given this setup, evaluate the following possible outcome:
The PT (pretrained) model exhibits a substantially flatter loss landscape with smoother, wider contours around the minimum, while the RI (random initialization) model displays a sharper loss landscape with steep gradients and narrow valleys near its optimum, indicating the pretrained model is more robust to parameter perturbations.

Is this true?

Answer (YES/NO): YES